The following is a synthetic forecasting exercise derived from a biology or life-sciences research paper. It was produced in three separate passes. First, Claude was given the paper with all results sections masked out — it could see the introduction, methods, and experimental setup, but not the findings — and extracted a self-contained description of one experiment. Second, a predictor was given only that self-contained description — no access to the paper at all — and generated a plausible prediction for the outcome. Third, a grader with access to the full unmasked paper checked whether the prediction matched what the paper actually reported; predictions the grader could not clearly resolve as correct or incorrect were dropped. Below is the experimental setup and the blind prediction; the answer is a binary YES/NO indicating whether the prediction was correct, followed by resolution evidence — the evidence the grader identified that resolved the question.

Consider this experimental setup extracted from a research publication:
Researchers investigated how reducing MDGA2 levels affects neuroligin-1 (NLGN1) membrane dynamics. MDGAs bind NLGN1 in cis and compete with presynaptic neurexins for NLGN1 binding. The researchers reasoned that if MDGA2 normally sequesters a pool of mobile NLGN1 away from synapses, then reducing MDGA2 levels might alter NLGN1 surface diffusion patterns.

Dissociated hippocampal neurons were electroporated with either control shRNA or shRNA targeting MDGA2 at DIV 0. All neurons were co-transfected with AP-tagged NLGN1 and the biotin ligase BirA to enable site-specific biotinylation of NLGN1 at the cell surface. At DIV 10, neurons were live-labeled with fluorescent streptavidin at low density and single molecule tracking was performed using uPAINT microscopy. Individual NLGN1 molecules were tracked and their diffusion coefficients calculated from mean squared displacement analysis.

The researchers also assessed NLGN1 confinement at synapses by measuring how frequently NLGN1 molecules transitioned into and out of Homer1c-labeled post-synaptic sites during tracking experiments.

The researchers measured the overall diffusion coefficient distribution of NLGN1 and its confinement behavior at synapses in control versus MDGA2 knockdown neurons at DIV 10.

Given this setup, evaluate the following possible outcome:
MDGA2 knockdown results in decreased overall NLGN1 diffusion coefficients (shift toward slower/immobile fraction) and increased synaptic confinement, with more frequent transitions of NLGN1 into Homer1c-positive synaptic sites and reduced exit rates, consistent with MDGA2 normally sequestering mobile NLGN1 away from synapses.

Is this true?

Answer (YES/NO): NO